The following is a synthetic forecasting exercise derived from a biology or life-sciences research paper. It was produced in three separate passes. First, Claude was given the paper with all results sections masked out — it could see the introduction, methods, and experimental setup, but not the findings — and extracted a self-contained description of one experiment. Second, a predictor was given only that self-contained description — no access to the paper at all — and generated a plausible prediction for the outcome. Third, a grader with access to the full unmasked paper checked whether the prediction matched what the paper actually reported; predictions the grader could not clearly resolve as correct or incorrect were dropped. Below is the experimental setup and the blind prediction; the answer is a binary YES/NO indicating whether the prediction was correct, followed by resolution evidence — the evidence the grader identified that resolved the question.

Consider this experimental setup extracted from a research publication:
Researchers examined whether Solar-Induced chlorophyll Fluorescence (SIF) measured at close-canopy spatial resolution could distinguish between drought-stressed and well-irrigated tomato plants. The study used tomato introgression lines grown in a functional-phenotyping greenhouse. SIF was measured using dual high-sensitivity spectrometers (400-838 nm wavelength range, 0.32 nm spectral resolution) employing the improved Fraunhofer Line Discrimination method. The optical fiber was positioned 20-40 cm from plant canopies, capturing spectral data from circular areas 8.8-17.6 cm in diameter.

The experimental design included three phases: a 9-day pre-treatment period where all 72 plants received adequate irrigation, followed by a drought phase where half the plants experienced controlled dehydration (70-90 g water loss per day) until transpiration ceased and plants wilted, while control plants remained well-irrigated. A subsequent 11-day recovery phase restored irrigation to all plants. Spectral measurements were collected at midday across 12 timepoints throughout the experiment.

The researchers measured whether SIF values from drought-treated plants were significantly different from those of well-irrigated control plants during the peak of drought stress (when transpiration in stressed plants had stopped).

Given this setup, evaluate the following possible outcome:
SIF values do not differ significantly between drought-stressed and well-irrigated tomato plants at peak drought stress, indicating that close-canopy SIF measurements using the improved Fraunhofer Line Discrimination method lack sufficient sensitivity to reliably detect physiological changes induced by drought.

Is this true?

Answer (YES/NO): NO